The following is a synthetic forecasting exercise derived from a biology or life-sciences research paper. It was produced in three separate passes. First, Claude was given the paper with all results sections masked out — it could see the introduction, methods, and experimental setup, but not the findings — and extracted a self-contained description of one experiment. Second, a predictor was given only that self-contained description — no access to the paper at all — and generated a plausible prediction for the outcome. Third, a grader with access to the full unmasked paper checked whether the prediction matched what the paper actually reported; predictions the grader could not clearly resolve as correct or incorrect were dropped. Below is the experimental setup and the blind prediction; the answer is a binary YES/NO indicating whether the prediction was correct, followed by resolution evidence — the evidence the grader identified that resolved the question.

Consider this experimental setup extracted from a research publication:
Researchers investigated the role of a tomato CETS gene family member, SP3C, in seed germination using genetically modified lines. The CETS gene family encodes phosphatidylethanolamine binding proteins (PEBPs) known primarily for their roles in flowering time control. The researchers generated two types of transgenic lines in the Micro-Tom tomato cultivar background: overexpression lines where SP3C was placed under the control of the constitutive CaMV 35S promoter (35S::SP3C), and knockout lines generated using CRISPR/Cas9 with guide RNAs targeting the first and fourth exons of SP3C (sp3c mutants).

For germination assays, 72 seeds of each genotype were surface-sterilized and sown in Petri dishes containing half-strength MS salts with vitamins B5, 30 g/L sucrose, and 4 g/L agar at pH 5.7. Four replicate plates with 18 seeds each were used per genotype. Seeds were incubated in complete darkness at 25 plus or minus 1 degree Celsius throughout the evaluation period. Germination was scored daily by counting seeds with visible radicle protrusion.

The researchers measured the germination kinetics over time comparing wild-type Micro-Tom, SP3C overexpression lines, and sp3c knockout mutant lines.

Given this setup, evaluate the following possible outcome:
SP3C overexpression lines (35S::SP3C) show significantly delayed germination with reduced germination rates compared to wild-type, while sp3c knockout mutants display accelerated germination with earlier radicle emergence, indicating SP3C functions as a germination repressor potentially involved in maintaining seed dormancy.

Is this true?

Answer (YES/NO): YES